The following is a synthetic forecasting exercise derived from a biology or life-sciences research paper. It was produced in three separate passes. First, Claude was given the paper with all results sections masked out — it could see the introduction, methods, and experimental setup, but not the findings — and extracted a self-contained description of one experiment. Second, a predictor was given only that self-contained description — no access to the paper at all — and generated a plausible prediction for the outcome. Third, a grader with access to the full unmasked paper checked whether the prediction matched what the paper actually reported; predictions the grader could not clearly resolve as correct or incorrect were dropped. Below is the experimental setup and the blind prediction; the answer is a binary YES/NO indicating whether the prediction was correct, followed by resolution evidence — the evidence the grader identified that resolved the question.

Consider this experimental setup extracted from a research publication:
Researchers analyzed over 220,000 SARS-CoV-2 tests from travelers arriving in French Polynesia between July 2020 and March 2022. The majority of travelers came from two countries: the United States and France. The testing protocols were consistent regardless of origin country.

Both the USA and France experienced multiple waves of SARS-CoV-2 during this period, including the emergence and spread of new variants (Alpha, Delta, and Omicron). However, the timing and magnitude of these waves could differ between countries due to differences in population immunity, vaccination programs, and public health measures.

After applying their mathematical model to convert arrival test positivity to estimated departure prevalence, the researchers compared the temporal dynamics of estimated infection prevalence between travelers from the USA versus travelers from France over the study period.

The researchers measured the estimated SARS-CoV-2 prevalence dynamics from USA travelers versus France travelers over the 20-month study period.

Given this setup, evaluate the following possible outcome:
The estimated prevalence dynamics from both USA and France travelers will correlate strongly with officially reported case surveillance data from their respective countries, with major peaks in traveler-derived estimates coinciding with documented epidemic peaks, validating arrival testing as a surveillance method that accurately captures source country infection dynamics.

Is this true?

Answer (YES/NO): NO